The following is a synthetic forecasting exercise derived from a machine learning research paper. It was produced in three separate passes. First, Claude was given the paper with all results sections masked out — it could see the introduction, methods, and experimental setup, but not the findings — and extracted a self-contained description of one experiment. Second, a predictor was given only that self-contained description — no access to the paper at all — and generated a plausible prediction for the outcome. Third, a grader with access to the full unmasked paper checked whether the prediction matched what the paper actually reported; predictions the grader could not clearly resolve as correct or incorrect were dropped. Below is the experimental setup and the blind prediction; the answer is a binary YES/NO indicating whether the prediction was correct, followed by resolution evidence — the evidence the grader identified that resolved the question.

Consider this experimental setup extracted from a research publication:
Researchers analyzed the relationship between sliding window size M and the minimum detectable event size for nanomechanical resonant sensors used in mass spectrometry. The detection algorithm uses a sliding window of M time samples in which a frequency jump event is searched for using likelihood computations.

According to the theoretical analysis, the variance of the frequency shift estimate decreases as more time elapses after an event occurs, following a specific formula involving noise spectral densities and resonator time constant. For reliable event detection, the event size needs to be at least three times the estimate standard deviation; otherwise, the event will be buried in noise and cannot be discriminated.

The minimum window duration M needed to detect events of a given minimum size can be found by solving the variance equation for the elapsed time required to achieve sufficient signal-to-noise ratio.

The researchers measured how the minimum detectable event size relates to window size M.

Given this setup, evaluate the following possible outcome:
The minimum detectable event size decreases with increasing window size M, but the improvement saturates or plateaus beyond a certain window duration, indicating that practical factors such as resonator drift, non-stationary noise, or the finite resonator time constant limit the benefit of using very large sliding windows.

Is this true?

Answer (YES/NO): NO